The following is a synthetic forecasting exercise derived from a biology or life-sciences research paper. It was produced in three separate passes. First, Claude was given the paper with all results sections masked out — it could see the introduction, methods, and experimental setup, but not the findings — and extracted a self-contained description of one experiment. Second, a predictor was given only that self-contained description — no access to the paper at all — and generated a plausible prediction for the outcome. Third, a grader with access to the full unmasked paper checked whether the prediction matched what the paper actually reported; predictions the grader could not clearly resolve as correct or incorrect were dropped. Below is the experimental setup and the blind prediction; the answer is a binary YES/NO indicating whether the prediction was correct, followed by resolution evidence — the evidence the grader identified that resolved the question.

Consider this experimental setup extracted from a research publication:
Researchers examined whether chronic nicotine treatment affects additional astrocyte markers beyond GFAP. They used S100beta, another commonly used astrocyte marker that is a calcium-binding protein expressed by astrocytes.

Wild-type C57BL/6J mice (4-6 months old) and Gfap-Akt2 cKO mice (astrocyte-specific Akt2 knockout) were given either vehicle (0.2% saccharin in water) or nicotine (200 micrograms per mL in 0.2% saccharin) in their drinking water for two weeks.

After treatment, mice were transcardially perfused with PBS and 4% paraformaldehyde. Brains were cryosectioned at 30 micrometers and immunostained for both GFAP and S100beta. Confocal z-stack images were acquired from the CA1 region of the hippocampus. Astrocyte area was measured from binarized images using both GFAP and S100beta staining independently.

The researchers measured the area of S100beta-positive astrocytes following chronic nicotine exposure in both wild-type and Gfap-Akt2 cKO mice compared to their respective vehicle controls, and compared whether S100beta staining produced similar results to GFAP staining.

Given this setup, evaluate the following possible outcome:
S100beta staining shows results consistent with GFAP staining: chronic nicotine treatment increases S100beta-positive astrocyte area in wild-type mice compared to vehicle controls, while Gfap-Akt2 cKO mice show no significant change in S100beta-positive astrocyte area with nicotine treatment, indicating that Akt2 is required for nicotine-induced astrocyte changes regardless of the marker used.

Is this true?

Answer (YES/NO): NO